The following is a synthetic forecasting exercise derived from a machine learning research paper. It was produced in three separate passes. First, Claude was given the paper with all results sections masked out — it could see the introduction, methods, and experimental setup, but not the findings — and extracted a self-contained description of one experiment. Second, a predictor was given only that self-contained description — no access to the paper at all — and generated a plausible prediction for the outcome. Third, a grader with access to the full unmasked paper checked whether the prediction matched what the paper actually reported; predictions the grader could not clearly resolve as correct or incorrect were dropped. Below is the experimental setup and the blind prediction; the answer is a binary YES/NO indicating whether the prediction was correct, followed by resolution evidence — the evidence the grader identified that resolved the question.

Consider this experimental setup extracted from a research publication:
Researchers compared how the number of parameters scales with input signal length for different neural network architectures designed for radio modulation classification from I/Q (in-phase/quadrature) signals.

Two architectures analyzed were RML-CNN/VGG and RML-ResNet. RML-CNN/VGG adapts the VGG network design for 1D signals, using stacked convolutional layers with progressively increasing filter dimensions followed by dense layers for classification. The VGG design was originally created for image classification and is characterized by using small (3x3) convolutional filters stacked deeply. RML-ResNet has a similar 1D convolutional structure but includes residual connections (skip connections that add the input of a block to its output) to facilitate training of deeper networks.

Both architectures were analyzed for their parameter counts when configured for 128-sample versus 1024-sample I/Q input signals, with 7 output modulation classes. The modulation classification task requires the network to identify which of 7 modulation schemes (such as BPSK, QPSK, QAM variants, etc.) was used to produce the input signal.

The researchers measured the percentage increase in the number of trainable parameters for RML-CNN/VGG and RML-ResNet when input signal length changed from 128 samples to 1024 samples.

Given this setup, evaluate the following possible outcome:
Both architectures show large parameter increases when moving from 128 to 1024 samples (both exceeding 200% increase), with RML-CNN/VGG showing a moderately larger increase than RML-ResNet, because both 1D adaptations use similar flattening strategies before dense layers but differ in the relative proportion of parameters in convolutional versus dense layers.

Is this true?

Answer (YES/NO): NO